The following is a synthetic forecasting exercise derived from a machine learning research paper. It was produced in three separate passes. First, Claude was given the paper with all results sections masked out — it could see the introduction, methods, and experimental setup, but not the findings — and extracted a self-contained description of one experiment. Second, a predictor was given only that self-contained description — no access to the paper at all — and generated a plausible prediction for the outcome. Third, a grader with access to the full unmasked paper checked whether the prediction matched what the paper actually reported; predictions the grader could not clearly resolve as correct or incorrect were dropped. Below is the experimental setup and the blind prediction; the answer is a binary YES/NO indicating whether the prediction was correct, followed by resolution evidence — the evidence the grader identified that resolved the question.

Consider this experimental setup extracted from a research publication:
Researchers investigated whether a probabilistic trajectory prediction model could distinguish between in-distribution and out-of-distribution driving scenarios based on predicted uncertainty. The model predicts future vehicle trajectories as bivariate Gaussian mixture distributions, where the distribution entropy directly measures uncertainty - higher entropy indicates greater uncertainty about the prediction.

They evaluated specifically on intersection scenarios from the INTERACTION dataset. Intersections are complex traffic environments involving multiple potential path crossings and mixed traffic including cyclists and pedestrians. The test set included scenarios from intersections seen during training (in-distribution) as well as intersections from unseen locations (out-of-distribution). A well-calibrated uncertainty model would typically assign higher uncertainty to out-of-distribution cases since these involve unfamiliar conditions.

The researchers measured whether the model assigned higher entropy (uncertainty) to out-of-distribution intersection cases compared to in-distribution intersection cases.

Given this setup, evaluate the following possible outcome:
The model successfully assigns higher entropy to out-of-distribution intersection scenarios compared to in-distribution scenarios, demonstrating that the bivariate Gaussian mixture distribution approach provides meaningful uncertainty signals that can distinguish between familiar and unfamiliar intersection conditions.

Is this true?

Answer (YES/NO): NO